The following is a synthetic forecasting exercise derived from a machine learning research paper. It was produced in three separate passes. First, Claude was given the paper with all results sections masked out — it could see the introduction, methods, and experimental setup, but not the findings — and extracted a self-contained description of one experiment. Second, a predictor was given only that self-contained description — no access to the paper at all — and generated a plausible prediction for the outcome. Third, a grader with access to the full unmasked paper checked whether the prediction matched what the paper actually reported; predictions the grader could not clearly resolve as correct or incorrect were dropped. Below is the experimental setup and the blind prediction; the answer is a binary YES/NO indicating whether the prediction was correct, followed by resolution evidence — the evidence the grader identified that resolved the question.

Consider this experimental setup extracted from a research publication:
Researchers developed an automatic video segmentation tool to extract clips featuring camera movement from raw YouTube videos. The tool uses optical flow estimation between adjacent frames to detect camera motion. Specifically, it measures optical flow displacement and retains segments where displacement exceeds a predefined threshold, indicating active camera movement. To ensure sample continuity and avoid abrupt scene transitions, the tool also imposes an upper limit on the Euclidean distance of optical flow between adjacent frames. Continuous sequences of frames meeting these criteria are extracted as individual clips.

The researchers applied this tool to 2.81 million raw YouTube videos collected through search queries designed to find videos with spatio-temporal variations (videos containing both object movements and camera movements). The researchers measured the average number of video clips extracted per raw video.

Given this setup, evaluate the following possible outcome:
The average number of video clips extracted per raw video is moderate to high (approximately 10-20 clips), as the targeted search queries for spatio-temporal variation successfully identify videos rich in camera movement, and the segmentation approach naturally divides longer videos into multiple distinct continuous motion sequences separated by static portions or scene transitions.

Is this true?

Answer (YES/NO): NO